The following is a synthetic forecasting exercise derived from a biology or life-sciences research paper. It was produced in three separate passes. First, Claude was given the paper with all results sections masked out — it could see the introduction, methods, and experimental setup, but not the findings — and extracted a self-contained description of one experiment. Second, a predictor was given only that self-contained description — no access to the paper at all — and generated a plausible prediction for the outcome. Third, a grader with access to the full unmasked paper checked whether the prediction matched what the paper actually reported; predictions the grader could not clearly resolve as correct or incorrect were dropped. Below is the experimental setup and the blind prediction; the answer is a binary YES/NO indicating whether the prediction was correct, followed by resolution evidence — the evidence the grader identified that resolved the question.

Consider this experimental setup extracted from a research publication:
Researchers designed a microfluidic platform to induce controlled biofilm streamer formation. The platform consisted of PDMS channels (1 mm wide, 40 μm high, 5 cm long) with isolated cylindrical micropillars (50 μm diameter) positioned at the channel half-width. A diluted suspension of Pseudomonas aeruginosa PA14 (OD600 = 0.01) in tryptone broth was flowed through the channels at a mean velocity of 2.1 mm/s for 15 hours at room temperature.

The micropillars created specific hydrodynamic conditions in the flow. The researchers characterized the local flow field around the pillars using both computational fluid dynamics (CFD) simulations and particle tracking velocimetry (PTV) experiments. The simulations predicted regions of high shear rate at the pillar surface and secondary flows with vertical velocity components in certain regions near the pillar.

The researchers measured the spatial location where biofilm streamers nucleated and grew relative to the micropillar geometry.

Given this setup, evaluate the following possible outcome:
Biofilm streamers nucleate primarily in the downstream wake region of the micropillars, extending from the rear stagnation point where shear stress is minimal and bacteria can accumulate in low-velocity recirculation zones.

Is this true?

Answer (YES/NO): NO